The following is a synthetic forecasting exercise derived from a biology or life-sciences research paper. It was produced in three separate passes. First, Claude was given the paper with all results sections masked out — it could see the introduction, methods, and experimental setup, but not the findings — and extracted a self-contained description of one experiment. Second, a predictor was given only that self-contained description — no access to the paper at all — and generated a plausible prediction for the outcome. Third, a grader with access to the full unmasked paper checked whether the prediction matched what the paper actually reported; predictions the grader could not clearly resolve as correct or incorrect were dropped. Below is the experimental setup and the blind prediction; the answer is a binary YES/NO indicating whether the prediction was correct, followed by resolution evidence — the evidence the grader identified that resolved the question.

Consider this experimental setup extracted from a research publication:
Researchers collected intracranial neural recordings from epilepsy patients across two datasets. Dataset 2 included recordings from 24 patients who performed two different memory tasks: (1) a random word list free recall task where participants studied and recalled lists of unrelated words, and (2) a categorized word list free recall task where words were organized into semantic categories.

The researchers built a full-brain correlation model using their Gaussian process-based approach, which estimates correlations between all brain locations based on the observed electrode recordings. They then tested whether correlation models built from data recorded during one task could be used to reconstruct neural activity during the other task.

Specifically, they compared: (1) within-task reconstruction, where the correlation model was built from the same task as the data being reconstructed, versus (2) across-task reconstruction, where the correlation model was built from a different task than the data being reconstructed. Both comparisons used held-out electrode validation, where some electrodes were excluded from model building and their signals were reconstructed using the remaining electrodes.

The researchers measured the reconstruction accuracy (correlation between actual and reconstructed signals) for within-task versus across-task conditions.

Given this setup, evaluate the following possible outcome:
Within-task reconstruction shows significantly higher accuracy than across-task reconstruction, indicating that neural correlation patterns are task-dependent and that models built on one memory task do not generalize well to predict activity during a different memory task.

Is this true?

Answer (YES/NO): NO